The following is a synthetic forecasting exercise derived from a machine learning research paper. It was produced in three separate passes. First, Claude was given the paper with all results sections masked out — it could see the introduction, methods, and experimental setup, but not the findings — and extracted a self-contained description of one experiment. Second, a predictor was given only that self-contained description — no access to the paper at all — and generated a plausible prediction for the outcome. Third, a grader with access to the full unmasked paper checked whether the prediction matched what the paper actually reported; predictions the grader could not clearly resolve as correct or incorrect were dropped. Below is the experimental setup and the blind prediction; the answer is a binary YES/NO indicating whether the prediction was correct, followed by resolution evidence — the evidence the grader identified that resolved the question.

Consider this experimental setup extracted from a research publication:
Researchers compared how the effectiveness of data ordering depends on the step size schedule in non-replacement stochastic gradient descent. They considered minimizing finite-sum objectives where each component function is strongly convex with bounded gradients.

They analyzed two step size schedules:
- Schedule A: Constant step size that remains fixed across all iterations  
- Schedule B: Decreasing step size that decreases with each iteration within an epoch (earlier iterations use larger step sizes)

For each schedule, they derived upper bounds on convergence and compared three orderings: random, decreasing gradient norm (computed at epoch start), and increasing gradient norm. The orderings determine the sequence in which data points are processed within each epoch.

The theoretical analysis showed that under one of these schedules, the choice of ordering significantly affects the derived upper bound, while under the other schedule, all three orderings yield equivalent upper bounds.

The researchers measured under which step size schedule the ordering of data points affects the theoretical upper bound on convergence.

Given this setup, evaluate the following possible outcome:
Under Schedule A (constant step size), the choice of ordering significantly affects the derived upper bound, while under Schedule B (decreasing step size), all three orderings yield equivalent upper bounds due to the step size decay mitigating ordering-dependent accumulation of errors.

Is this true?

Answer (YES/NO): NO